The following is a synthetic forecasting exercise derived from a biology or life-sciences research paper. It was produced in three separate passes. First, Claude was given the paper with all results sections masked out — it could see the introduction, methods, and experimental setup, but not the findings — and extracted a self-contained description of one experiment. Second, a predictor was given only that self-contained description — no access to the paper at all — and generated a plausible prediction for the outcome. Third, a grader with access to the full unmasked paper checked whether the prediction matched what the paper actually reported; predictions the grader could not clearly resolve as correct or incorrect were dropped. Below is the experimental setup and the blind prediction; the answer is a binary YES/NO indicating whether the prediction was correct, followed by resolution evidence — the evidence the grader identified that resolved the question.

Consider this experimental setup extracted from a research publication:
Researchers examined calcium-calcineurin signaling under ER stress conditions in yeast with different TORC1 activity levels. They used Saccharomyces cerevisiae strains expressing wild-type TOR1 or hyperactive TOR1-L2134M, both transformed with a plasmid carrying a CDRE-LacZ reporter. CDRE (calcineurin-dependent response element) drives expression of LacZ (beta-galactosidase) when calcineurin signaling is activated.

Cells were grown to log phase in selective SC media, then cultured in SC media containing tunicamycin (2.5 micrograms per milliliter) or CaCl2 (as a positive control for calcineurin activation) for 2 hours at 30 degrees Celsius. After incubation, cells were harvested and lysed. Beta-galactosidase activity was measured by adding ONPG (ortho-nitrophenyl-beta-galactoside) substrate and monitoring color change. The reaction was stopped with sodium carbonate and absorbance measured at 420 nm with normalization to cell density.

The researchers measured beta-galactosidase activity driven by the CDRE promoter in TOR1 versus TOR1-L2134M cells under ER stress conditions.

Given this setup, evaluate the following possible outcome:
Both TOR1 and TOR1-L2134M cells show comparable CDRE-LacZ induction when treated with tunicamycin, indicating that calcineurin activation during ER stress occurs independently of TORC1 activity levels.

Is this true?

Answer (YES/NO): YES